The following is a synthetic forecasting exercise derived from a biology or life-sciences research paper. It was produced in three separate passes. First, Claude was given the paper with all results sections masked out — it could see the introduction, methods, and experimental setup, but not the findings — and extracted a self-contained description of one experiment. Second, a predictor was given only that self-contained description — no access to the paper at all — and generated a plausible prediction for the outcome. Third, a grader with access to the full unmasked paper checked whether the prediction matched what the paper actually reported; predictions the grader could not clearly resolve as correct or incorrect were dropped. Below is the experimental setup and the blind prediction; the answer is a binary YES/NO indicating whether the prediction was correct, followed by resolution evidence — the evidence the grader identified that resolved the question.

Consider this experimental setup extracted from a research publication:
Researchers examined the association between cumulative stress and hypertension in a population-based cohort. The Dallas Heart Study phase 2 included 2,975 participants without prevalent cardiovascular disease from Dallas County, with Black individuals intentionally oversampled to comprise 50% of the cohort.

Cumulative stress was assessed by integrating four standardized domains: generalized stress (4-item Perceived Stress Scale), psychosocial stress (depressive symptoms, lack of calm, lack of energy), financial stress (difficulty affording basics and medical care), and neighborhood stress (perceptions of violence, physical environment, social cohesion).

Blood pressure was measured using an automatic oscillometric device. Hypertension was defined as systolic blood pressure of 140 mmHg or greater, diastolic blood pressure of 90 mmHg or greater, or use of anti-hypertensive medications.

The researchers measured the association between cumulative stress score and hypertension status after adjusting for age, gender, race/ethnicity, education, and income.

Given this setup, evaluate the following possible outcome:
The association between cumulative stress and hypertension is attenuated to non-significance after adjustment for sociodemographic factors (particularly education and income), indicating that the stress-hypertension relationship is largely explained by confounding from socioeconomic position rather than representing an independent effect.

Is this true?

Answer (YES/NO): NO